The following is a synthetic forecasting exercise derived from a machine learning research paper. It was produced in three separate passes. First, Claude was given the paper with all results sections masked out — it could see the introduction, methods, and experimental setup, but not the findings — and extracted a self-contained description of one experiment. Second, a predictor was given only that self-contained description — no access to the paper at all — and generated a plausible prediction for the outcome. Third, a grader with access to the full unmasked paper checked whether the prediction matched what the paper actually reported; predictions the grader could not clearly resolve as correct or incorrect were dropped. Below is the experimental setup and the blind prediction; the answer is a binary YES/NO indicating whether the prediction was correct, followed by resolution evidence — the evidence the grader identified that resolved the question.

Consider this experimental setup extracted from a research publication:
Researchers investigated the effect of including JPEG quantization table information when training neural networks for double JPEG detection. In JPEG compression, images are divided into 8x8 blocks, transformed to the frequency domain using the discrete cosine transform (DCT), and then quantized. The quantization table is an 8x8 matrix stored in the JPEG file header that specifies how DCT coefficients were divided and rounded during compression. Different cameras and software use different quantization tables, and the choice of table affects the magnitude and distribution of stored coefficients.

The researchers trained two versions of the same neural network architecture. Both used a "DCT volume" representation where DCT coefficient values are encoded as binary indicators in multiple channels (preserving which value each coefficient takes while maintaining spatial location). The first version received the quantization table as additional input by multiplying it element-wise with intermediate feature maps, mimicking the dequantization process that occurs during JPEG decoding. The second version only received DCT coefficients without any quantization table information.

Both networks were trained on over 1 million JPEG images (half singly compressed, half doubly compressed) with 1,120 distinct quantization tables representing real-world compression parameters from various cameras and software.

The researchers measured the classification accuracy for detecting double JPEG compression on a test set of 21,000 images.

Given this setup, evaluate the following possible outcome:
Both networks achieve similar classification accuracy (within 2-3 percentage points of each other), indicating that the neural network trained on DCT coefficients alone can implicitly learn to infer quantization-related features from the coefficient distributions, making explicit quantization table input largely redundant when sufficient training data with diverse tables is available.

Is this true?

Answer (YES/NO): NO